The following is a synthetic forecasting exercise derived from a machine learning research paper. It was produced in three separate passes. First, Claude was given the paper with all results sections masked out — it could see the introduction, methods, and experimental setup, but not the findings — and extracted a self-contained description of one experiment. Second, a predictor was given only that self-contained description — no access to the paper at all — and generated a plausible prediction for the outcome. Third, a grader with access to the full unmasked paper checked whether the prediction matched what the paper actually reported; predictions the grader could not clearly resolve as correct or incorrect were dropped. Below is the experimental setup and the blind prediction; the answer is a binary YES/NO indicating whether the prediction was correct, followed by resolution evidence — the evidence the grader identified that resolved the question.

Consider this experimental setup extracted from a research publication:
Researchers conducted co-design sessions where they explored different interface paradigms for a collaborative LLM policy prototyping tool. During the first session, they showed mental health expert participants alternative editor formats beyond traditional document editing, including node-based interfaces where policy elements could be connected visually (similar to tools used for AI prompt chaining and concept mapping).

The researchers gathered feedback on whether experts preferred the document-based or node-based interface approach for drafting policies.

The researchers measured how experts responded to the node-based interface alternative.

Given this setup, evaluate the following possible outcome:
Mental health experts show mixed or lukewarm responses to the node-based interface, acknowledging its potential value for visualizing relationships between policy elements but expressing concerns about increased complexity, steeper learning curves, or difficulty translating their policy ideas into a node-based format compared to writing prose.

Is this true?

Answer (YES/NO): NO